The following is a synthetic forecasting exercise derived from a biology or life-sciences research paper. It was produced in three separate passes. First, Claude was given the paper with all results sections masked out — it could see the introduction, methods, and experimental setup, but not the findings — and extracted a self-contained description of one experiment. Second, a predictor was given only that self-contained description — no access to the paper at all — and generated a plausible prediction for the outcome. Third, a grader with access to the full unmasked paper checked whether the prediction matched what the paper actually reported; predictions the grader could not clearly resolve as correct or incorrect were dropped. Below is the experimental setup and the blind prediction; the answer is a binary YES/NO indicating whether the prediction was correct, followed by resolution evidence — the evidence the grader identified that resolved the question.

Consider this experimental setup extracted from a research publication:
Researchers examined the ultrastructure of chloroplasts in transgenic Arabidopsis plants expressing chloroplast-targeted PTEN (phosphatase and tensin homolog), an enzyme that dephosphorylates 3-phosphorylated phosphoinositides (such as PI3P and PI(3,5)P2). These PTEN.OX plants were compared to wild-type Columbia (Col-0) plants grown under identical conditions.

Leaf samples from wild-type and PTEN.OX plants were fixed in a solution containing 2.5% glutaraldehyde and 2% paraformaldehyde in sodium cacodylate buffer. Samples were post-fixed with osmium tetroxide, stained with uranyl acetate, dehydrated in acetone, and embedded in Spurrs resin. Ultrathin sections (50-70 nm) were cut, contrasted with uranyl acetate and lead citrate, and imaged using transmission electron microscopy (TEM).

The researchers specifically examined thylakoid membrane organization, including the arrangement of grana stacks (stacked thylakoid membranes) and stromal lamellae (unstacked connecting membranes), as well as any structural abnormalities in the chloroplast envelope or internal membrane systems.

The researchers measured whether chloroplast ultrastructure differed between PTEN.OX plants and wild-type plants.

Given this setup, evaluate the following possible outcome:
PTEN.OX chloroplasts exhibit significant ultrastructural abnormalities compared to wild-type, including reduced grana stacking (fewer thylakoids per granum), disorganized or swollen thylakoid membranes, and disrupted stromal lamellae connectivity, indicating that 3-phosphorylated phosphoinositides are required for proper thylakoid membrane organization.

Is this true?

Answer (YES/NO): NO